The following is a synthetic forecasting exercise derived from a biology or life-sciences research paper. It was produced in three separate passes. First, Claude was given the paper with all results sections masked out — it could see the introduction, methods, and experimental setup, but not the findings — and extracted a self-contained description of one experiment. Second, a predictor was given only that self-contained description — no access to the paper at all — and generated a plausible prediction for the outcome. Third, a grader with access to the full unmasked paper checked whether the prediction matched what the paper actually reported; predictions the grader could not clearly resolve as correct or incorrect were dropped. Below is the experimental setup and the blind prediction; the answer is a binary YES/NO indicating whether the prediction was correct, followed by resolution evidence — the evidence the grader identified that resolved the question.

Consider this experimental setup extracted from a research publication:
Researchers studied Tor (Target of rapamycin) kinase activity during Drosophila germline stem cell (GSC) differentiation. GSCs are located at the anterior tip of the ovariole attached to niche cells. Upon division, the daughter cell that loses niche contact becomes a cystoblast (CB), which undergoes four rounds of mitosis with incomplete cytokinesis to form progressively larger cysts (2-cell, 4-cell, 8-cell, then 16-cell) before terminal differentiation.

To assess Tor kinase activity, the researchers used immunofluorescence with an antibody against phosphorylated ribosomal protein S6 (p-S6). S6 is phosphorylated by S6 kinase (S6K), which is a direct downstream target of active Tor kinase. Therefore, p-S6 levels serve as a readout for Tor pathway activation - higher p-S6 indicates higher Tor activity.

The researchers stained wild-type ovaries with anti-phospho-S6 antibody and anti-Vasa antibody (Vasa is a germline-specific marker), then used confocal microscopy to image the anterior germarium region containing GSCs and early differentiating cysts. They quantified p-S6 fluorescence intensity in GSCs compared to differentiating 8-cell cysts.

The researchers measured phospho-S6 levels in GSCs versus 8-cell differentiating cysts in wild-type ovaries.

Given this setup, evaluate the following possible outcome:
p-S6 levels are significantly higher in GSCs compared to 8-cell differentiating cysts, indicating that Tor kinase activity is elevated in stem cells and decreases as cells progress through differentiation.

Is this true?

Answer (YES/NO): NO